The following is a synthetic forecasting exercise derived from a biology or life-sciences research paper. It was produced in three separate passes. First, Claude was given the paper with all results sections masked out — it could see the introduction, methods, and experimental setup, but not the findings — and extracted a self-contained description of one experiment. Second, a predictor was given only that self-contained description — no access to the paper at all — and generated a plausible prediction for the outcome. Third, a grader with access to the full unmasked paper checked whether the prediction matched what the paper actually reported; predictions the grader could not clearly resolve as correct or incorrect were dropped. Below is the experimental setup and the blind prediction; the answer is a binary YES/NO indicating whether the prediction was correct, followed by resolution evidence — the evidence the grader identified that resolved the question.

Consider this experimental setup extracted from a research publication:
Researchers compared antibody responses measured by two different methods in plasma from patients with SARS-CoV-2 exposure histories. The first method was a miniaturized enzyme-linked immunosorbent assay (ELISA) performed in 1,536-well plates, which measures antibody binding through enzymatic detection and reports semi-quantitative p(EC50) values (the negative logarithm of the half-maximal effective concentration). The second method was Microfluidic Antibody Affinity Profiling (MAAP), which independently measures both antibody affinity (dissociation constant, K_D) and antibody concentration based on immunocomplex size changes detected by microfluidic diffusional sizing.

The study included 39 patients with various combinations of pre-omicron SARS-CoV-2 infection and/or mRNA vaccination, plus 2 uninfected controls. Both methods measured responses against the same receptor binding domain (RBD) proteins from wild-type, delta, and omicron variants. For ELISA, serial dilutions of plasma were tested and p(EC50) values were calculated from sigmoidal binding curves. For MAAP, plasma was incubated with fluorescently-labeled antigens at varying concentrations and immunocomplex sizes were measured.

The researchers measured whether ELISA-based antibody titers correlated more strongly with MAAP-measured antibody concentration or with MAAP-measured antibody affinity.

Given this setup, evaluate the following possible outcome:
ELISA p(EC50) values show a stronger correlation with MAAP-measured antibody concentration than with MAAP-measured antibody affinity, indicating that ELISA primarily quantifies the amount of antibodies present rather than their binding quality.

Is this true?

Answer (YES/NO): YES